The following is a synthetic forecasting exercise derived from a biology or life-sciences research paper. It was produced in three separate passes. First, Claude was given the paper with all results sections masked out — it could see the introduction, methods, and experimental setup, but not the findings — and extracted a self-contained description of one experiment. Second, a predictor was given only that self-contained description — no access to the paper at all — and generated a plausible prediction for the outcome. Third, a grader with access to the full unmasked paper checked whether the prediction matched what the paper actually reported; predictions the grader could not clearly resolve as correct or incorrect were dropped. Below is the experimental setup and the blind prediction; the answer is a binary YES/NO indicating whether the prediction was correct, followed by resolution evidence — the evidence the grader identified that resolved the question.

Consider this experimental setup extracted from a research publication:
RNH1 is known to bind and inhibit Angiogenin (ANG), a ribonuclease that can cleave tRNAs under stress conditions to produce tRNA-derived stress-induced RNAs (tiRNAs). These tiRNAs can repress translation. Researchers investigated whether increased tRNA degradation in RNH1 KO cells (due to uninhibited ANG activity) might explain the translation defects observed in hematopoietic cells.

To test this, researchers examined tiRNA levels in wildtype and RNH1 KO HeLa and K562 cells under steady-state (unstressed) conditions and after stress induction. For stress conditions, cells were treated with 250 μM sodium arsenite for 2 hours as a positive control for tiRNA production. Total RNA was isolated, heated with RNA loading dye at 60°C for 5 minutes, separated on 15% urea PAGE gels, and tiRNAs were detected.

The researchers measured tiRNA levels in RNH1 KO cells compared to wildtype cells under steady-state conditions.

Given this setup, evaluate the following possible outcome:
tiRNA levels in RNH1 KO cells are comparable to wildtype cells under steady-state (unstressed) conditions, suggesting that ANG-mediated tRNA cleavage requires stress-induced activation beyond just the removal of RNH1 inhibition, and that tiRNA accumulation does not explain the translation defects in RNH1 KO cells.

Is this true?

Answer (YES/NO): YES